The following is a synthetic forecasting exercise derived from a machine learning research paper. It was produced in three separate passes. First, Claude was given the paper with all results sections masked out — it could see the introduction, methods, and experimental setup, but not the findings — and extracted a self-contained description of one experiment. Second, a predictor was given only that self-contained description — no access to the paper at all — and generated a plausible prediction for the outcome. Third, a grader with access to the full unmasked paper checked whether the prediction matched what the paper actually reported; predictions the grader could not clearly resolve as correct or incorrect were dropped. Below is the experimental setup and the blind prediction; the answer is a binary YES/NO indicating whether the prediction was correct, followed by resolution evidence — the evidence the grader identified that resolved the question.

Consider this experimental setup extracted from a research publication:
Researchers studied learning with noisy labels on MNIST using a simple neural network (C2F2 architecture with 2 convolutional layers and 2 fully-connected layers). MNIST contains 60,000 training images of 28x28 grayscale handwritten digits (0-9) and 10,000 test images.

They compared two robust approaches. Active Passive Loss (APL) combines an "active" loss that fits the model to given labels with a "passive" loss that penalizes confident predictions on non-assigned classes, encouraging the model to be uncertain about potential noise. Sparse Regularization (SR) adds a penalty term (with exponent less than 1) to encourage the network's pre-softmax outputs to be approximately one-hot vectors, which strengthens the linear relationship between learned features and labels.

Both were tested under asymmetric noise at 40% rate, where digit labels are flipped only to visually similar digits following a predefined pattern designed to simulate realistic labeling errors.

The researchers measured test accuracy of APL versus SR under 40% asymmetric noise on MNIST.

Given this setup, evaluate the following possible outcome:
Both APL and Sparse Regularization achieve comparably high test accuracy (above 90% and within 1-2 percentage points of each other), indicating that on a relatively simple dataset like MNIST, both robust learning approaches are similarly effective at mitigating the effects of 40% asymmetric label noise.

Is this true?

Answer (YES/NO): NO